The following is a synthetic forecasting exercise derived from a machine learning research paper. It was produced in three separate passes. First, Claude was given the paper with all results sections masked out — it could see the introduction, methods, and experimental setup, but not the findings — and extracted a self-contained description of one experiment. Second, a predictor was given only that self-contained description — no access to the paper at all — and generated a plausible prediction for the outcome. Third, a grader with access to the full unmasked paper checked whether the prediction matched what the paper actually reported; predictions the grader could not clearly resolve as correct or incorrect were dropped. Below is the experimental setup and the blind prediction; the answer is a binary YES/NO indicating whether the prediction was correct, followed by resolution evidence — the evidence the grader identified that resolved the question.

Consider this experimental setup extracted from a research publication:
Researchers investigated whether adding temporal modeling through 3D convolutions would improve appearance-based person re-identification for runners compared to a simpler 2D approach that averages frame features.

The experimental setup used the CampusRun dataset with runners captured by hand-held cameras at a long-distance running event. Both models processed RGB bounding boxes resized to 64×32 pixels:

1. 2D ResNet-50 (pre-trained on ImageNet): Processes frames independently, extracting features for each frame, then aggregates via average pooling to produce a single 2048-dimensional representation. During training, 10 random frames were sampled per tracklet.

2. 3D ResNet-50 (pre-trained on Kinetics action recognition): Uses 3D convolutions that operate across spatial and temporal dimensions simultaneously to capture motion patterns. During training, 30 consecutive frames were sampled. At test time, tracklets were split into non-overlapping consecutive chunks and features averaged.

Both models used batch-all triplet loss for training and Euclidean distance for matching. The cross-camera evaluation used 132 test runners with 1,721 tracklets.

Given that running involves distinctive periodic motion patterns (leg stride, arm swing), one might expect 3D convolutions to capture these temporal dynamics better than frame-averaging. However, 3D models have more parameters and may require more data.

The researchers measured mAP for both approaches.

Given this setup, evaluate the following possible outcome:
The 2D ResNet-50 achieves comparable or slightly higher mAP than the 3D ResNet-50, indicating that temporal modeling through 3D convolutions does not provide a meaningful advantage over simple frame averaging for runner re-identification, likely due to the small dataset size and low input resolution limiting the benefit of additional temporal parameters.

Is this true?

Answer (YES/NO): YES